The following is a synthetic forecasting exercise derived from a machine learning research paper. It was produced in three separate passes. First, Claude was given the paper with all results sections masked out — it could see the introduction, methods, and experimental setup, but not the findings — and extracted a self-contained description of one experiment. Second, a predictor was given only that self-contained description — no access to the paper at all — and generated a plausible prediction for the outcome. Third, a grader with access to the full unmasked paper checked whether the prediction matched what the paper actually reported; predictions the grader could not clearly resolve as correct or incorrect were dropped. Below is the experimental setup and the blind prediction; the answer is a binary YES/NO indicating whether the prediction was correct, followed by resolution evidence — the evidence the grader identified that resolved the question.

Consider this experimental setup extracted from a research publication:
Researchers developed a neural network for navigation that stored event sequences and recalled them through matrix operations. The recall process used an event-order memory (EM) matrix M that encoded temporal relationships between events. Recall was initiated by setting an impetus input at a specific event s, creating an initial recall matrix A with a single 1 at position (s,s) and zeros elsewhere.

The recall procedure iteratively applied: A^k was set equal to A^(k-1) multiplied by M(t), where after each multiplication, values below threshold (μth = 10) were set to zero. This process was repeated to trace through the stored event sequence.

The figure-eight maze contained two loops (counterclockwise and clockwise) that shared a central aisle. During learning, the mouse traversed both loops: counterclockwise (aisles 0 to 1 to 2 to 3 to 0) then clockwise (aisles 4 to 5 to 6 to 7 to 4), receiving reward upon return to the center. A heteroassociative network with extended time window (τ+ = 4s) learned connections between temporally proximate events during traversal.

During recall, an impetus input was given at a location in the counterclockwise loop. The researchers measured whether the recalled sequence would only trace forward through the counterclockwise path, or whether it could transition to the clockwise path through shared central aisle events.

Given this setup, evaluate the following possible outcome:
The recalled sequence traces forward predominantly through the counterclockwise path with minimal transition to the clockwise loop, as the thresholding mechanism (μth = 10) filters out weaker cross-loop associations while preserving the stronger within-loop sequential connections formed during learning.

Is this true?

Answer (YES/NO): NO